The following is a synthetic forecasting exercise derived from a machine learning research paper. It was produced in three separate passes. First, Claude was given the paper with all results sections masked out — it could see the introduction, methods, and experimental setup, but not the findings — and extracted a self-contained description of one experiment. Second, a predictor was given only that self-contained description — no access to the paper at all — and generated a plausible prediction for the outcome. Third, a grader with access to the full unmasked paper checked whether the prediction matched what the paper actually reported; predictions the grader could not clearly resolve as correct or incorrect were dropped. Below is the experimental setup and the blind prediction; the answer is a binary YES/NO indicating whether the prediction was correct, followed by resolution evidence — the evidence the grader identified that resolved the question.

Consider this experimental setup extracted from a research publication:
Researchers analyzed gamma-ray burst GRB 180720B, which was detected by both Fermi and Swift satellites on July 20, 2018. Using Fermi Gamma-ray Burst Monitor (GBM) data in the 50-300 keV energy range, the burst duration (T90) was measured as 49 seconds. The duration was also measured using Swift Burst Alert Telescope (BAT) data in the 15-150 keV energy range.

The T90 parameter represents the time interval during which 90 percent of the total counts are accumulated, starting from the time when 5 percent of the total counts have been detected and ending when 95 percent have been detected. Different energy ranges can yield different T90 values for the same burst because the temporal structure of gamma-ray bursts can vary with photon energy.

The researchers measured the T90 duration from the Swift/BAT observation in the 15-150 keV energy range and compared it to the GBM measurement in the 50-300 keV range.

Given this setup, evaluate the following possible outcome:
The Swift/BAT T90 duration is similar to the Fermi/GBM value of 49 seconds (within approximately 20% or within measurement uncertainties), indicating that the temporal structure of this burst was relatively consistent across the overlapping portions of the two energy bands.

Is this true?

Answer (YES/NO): NO